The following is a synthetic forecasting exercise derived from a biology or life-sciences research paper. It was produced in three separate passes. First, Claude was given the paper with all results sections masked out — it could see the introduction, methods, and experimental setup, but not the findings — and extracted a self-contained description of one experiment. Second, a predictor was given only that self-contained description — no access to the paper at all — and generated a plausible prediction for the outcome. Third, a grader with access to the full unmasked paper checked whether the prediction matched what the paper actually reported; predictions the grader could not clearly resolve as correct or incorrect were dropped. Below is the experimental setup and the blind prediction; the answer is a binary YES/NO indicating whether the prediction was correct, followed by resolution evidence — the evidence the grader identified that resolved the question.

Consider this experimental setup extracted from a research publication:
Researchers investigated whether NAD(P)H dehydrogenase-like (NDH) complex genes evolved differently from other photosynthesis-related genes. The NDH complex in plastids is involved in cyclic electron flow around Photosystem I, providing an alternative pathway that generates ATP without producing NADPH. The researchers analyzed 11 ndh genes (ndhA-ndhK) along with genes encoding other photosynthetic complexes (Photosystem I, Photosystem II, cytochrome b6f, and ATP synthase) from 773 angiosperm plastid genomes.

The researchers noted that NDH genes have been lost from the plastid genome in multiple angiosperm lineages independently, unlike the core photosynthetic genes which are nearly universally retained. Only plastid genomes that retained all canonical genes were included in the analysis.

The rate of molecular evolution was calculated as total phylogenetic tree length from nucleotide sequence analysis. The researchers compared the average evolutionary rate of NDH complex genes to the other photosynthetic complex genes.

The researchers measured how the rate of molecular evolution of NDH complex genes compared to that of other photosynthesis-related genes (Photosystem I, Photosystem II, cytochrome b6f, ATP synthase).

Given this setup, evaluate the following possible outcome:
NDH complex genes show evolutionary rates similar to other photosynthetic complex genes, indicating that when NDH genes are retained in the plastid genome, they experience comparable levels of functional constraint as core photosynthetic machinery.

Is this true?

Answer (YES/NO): YES